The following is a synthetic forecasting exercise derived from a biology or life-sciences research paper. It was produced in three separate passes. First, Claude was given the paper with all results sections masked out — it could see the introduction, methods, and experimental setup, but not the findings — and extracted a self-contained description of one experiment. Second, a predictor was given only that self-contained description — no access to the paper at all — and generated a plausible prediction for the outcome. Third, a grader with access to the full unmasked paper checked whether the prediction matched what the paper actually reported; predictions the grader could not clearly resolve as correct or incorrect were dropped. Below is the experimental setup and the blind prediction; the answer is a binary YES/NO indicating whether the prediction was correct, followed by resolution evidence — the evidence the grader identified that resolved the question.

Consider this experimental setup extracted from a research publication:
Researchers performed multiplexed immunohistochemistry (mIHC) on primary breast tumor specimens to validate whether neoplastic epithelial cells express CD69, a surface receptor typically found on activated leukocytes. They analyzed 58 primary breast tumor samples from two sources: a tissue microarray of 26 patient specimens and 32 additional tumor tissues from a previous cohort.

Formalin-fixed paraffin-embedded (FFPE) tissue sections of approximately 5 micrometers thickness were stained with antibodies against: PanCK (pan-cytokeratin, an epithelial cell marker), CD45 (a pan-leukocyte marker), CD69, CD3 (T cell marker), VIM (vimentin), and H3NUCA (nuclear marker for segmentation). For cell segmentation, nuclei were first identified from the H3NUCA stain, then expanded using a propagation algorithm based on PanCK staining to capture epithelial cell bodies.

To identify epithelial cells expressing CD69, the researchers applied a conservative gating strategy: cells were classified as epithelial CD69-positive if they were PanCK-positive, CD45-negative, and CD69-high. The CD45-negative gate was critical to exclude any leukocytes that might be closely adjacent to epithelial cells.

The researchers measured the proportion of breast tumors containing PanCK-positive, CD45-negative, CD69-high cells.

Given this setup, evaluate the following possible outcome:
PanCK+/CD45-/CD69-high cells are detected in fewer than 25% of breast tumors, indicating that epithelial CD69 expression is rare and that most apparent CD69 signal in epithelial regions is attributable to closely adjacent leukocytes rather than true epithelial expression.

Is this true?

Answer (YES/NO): NO